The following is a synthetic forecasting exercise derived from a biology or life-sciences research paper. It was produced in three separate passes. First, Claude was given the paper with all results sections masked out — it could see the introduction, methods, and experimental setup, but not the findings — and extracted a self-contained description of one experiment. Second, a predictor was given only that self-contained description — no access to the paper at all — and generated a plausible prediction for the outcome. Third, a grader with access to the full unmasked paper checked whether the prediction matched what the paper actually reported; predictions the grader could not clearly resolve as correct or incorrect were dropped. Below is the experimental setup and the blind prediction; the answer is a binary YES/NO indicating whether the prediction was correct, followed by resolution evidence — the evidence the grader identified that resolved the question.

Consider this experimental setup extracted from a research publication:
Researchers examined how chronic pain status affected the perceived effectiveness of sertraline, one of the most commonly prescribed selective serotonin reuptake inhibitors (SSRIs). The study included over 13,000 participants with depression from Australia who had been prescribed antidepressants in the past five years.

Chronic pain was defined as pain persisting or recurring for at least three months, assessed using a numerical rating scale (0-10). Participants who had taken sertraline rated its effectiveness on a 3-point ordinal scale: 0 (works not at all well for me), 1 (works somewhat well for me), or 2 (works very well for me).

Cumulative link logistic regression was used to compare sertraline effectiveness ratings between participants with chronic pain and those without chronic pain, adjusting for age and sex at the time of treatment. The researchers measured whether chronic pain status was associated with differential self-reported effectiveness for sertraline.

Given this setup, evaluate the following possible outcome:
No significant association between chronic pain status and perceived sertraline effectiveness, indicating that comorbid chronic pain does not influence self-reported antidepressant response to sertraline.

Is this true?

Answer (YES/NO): NO